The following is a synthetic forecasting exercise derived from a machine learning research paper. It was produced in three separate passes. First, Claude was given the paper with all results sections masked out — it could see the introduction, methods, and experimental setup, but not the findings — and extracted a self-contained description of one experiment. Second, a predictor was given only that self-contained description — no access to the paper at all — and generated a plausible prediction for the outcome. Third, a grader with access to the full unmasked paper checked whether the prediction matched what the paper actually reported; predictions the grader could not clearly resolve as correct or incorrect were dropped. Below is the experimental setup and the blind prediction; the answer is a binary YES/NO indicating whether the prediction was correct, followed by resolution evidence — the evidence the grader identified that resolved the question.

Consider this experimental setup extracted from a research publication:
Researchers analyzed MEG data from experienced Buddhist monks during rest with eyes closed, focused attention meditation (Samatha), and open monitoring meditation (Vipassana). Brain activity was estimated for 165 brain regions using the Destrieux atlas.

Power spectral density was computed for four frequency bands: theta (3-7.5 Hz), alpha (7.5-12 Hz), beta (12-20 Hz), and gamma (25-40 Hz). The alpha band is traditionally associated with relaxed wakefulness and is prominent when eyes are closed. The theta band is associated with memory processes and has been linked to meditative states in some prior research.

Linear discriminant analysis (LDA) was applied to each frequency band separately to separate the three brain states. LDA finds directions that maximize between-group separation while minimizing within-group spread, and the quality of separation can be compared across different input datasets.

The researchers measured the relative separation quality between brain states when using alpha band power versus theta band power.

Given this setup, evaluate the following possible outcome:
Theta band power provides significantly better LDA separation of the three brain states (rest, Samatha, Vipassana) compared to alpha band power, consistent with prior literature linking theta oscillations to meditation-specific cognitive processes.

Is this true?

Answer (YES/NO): NO